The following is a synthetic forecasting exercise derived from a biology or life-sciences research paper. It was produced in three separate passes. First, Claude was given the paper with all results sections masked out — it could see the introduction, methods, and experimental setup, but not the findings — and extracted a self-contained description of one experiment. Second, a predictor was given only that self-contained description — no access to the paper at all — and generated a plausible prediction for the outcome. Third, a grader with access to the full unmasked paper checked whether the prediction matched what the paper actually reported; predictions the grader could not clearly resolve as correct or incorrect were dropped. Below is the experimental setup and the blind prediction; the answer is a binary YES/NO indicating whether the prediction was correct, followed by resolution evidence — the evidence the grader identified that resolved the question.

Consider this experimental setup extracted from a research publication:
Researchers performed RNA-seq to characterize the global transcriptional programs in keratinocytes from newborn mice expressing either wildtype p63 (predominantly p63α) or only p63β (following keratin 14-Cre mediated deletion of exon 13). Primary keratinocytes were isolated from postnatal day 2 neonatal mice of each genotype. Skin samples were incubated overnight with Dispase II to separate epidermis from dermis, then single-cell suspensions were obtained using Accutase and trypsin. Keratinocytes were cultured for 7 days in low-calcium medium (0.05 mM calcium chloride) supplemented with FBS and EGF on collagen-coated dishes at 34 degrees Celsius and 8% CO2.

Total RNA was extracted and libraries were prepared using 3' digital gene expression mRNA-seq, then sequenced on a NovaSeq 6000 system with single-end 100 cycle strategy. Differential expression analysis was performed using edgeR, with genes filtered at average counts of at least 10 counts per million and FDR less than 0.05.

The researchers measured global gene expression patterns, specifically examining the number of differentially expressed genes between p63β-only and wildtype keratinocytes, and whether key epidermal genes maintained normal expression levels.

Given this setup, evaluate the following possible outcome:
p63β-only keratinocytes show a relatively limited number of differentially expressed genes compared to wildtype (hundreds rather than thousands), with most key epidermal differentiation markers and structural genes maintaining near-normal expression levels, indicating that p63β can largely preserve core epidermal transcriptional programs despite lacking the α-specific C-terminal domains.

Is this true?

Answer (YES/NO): NO